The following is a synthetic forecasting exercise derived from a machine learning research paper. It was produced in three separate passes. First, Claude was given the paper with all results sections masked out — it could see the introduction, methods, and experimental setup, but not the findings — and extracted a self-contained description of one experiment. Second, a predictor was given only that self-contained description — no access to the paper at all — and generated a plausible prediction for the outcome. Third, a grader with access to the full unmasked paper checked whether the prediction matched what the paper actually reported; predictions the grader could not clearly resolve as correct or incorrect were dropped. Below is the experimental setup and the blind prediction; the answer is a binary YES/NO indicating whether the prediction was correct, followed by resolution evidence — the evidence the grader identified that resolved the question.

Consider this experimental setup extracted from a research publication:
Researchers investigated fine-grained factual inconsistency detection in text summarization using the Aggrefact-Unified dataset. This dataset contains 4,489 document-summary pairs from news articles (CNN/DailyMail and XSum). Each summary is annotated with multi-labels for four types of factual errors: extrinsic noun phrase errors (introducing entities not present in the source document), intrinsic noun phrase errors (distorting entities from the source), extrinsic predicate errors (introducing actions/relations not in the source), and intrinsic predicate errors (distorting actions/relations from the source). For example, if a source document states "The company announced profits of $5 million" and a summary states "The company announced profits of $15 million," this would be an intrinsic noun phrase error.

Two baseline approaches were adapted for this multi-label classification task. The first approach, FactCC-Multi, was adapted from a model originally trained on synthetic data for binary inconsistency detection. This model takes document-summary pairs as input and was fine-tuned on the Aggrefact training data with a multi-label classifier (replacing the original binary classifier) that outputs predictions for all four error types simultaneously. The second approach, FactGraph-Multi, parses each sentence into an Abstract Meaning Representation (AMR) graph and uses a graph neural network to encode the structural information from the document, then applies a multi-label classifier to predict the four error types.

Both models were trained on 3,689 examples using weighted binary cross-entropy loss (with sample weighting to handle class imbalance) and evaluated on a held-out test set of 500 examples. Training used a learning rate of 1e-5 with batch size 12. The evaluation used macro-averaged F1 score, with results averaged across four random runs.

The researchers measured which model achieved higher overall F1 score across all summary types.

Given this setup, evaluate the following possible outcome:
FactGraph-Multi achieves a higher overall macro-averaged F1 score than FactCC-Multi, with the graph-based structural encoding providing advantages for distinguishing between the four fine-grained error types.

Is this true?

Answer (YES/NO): NO